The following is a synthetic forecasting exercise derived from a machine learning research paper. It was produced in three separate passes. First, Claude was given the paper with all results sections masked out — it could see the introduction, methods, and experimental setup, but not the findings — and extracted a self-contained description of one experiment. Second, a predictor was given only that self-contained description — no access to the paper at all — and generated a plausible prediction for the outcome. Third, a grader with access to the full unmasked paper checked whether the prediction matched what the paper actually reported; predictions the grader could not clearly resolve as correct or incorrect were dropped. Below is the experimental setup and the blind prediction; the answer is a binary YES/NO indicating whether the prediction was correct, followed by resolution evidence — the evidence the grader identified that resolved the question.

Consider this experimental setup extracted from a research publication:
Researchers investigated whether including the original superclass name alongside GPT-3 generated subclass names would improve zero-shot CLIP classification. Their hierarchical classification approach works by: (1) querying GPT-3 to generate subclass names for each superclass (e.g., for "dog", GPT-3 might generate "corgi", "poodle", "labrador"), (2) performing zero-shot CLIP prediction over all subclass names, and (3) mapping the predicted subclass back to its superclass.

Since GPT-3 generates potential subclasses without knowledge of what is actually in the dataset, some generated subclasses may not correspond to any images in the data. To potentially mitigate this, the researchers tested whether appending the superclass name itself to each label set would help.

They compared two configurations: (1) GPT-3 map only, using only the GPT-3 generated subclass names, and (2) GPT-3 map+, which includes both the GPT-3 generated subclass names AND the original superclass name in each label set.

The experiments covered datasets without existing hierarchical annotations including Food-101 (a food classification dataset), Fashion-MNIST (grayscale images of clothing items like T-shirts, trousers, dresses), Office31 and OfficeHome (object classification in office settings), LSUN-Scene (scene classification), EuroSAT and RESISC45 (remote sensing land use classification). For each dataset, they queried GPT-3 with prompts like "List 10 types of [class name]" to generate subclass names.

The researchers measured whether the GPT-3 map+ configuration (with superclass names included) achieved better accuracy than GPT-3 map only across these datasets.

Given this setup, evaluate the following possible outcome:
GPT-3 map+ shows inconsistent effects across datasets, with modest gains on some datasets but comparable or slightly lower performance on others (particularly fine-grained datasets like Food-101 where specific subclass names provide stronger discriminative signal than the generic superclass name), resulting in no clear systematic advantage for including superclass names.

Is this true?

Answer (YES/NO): NO